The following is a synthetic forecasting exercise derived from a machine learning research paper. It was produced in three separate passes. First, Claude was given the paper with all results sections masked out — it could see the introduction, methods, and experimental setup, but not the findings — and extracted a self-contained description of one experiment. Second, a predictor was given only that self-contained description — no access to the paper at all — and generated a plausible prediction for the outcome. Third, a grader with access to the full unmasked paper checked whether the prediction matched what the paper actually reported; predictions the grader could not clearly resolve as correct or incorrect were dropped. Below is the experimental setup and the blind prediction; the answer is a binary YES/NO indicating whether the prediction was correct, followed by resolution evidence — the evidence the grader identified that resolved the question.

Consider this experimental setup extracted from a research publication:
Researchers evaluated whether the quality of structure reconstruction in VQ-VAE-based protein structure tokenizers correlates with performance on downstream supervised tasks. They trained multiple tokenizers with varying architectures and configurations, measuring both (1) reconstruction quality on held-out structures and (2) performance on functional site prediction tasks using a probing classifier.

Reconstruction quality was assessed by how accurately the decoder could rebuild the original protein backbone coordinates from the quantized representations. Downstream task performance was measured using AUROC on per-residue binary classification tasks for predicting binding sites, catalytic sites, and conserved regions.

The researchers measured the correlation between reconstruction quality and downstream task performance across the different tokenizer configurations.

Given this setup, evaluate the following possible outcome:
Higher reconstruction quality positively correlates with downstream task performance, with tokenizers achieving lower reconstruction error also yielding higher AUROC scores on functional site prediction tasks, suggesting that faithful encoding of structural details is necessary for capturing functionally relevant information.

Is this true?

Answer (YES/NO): NO